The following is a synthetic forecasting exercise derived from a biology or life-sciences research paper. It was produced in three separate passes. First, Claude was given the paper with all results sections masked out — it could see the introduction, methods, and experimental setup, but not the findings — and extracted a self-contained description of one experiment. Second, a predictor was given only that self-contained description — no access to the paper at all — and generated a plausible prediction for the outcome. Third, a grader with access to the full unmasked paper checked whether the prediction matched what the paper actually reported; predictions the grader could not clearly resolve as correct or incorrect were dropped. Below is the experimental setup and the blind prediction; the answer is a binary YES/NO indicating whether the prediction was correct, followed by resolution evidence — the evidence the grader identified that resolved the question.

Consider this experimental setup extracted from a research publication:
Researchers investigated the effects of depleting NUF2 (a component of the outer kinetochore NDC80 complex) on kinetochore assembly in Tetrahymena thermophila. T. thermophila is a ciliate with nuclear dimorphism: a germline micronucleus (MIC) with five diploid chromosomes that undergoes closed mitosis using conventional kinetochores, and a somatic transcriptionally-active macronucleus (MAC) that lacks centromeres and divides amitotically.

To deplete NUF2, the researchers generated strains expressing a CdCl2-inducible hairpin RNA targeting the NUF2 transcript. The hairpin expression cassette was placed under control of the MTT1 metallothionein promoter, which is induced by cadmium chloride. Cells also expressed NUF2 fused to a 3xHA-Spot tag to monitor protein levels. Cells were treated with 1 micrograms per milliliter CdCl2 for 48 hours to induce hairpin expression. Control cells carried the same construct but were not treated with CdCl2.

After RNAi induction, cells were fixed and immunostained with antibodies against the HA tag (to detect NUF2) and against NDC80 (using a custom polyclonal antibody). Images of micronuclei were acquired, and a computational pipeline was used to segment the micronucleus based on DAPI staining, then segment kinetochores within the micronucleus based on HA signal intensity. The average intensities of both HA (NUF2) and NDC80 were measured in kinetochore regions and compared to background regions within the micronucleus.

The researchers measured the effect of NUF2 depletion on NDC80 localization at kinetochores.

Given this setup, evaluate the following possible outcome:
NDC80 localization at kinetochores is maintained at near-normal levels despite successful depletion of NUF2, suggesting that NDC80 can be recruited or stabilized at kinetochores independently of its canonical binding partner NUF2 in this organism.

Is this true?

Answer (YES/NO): NO